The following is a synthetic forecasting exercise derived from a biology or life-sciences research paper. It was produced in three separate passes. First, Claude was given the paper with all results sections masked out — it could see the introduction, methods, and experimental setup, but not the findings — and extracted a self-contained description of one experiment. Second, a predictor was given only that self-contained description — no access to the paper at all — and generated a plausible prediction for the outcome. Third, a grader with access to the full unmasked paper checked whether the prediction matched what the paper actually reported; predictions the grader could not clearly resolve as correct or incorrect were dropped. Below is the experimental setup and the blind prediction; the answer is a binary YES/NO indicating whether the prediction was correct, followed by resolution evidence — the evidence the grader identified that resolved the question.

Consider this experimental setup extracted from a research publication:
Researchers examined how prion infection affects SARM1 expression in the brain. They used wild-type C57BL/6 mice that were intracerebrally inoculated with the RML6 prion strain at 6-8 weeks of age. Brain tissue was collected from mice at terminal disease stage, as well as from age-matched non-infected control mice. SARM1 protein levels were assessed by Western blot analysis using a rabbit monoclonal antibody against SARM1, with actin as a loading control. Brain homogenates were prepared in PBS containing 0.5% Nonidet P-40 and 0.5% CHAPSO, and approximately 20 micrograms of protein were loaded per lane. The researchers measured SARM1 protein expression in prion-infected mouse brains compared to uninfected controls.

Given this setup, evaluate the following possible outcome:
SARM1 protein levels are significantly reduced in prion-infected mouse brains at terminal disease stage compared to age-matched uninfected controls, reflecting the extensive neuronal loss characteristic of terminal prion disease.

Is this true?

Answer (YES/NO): NO